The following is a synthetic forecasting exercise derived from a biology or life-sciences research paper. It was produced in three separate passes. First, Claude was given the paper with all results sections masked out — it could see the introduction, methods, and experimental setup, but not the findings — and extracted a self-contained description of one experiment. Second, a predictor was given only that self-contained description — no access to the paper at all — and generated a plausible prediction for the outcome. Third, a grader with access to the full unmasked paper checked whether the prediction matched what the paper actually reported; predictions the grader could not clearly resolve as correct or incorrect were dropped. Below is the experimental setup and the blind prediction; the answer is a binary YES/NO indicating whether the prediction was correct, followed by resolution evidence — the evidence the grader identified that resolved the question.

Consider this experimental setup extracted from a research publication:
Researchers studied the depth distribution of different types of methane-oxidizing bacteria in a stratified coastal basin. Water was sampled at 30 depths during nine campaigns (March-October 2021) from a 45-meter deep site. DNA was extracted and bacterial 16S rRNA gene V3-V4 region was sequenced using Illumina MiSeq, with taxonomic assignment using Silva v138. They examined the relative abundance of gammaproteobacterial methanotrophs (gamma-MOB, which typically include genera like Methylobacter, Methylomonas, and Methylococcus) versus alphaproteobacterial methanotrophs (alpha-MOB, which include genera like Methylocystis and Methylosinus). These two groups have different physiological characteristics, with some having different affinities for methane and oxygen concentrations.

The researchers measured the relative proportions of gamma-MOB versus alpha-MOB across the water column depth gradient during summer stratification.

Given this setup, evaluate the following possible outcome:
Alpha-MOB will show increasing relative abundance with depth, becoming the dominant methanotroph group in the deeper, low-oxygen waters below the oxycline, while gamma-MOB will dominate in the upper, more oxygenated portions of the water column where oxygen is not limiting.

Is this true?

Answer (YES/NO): NO